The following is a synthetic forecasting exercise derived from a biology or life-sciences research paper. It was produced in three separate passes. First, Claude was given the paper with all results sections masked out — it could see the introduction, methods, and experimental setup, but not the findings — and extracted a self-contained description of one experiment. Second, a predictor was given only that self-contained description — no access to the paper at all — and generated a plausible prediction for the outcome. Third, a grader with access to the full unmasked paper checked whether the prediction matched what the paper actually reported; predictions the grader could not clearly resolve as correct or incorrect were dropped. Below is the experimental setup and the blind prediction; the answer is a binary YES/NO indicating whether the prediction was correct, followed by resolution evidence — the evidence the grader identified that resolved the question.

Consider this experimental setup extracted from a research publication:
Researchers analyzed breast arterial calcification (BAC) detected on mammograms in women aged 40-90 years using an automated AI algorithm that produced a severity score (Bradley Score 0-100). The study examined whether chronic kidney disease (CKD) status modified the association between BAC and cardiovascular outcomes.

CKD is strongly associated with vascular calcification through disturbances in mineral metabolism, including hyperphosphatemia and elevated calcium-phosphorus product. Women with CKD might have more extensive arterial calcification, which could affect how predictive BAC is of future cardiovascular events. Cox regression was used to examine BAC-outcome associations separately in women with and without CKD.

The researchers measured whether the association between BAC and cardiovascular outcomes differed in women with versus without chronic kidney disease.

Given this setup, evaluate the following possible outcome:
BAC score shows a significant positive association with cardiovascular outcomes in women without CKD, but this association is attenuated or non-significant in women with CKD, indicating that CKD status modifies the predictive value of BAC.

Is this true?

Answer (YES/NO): NO